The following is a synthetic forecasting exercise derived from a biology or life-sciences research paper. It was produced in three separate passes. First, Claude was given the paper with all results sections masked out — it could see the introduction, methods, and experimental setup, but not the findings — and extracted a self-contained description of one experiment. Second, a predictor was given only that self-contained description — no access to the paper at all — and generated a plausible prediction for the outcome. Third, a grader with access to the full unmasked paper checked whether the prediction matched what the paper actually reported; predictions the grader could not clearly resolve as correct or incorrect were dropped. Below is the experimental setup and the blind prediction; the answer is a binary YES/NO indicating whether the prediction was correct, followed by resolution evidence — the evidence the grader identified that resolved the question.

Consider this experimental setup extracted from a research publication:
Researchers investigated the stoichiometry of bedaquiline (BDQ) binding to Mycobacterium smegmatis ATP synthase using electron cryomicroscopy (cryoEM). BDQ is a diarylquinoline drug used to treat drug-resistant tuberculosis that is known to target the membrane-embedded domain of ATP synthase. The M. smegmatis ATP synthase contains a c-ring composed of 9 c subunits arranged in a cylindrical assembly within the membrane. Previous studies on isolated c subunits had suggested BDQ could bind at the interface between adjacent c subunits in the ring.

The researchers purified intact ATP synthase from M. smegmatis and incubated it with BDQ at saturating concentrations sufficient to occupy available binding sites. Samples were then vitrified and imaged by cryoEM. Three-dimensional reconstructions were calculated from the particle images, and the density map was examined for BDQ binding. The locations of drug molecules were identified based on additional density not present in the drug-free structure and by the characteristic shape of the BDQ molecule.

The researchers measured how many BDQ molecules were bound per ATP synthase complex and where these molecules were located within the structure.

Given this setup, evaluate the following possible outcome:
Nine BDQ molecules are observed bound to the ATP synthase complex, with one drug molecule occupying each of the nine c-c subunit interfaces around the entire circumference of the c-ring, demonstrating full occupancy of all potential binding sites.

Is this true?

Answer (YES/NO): NO